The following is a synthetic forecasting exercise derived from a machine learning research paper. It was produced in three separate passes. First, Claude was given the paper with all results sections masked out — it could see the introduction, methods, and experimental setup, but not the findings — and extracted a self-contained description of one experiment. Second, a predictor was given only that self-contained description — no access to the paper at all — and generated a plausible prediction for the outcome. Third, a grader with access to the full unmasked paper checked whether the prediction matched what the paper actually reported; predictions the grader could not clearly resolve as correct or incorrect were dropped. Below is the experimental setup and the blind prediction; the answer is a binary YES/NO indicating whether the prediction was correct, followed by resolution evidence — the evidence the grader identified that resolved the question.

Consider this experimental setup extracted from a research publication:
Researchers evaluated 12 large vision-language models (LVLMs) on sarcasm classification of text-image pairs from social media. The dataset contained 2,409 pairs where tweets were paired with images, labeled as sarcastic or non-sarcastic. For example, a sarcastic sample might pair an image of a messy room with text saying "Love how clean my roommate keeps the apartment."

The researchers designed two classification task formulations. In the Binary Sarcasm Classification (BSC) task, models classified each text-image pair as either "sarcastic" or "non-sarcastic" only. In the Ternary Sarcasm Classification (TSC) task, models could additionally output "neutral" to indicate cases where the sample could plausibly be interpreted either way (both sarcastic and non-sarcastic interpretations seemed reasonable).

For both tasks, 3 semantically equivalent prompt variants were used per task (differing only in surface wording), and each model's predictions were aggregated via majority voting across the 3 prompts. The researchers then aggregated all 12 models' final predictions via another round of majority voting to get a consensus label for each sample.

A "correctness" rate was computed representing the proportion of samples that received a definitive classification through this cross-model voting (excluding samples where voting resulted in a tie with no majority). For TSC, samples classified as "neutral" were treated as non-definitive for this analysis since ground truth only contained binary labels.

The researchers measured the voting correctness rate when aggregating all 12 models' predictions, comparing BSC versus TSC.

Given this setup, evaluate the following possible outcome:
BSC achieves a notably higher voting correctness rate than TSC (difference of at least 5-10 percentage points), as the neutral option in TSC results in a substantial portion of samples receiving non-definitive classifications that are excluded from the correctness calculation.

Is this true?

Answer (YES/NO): YES